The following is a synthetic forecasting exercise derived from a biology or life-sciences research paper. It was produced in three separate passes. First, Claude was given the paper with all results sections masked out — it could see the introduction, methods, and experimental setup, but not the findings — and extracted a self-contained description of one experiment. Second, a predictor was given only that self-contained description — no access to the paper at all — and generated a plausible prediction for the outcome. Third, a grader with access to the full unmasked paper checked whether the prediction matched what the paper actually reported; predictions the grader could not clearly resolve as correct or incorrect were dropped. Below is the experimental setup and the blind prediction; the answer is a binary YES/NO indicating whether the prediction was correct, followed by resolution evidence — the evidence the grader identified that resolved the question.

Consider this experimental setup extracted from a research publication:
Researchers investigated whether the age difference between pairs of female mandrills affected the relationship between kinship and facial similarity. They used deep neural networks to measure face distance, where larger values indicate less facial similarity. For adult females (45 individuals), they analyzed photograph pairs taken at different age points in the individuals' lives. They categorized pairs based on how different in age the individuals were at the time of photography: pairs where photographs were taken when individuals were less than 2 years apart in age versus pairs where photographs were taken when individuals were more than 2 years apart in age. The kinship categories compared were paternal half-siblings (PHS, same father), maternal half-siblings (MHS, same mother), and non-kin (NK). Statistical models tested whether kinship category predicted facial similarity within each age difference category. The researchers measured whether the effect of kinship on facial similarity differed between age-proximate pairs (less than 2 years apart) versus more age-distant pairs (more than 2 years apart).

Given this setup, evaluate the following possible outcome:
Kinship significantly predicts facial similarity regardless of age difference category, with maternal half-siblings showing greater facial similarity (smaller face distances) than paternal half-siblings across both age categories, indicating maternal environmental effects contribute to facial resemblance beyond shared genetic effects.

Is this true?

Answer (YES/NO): NO